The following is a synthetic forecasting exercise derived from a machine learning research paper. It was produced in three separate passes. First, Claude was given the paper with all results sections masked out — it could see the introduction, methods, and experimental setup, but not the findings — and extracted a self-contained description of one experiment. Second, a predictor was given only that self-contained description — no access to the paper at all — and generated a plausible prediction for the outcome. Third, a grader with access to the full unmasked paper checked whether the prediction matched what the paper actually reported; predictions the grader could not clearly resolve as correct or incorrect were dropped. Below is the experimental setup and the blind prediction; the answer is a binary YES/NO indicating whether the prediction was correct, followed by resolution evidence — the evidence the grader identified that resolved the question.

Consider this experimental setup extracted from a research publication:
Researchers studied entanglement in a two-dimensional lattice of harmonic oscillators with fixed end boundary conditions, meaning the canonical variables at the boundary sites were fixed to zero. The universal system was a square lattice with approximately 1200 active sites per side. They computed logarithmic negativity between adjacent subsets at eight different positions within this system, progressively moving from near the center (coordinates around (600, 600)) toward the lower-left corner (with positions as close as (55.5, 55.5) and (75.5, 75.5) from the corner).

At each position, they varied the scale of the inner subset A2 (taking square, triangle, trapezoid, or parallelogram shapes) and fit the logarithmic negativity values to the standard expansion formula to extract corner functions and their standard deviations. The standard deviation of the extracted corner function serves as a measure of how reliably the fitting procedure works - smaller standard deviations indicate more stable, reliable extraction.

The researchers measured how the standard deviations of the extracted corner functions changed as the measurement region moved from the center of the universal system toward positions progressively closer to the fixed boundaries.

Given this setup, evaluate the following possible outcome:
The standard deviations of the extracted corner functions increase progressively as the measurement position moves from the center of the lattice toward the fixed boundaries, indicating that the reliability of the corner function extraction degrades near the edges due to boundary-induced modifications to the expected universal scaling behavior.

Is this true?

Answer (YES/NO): NO